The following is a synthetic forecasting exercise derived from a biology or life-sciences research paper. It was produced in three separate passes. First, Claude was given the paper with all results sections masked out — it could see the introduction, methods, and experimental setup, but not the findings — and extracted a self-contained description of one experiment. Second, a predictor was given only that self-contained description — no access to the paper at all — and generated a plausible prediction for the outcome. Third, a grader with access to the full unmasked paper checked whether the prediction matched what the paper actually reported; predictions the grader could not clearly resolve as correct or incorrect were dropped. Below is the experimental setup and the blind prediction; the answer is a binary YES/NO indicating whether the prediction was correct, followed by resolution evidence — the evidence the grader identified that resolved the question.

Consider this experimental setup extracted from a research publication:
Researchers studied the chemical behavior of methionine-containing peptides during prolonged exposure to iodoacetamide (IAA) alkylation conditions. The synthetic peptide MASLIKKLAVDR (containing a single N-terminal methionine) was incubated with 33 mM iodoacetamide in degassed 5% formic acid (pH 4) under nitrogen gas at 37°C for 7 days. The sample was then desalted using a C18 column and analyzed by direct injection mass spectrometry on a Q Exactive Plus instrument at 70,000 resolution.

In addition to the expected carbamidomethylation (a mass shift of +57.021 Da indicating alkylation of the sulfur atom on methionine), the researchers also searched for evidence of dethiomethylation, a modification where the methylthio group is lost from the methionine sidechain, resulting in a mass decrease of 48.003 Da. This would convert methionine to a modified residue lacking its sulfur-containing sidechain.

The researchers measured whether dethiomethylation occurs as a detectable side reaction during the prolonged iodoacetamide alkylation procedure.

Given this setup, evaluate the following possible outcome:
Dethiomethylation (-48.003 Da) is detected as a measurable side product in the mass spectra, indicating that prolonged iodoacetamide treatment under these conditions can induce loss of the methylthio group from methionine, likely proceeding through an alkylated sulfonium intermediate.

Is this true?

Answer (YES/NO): YES